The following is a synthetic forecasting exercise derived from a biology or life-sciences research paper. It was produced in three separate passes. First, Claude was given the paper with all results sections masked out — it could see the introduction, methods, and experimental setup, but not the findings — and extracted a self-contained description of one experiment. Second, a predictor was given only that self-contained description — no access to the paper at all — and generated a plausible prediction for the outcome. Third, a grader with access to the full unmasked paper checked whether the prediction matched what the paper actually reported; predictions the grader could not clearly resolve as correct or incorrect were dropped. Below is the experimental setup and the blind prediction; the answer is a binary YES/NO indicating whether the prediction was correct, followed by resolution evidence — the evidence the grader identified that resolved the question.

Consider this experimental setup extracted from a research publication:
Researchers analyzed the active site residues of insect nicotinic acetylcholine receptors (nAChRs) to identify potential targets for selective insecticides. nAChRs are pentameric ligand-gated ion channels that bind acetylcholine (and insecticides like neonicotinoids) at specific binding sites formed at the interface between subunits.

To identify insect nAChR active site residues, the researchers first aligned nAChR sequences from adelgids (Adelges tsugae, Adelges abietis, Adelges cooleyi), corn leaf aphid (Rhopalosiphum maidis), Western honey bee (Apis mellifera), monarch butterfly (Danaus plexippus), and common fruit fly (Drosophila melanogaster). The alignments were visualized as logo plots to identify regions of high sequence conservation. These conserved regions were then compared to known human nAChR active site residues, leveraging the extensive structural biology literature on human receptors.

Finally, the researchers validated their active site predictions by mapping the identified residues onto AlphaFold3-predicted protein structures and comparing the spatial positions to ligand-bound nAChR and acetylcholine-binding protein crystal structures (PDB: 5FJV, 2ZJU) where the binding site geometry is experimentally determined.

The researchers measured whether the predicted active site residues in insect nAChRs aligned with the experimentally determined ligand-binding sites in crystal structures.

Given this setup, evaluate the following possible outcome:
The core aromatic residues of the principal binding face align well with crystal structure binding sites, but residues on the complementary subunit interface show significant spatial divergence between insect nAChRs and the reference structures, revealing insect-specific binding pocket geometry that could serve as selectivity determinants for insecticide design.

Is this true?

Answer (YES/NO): NO